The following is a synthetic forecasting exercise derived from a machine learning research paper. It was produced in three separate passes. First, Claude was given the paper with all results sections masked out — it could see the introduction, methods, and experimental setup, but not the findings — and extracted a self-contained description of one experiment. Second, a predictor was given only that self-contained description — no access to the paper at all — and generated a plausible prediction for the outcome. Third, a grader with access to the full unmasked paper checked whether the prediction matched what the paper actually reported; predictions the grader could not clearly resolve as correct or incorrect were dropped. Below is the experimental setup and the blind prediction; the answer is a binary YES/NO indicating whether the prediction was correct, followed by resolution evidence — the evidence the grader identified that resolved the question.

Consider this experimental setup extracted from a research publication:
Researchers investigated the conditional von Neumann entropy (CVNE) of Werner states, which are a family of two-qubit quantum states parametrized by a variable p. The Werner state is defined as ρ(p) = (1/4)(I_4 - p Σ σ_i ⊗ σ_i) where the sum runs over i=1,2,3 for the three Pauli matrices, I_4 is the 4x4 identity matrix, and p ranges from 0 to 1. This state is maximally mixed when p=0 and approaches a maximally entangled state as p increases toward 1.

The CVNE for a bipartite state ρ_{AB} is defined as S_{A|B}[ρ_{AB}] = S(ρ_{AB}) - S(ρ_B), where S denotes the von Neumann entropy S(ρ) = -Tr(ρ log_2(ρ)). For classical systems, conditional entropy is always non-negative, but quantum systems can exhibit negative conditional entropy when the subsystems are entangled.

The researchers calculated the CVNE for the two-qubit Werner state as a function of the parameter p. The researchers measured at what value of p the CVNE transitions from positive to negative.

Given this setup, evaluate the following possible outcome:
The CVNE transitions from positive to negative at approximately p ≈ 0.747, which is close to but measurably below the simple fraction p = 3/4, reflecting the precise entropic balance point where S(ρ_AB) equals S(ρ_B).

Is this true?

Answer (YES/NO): YES